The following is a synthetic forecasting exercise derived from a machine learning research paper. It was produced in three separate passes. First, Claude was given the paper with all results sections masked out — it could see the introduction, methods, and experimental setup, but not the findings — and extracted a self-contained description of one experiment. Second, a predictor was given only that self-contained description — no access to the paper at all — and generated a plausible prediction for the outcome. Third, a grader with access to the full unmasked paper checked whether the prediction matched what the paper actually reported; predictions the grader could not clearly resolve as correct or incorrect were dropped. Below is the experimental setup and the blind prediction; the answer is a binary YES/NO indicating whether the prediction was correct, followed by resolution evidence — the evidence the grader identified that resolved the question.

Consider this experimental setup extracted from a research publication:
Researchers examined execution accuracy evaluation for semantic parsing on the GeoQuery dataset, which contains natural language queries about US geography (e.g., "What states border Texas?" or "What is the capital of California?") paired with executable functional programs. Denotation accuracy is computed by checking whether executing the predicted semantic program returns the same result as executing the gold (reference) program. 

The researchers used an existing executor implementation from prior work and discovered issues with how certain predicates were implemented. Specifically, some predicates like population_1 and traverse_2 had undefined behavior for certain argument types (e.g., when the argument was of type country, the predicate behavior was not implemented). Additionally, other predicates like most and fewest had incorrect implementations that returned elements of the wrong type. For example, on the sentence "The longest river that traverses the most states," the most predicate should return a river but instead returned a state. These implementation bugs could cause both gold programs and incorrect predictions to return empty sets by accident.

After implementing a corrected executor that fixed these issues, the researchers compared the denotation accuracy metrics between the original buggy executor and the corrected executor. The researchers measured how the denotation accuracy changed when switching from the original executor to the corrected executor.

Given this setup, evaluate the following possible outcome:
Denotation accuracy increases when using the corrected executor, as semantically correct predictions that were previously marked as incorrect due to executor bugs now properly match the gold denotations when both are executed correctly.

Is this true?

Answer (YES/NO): NO